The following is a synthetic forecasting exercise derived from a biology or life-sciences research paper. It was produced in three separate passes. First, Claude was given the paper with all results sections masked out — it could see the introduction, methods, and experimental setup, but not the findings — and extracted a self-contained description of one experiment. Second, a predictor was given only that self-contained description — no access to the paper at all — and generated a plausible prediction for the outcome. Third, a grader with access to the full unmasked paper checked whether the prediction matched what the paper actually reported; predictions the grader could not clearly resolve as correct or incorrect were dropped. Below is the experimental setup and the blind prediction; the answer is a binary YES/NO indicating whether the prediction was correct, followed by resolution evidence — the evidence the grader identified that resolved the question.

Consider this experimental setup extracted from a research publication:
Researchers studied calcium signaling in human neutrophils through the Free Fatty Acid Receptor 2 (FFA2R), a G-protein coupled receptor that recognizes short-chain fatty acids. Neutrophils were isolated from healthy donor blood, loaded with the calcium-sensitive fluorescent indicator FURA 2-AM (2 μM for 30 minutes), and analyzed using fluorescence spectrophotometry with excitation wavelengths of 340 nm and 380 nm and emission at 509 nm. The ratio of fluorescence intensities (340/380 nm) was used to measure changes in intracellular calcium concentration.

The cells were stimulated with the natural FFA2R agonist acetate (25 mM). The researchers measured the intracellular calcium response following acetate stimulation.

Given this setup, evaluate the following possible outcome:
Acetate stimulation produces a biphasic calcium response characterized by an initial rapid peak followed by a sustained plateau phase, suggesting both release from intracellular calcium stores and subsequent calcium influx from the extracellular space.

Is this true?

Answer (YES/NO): NO